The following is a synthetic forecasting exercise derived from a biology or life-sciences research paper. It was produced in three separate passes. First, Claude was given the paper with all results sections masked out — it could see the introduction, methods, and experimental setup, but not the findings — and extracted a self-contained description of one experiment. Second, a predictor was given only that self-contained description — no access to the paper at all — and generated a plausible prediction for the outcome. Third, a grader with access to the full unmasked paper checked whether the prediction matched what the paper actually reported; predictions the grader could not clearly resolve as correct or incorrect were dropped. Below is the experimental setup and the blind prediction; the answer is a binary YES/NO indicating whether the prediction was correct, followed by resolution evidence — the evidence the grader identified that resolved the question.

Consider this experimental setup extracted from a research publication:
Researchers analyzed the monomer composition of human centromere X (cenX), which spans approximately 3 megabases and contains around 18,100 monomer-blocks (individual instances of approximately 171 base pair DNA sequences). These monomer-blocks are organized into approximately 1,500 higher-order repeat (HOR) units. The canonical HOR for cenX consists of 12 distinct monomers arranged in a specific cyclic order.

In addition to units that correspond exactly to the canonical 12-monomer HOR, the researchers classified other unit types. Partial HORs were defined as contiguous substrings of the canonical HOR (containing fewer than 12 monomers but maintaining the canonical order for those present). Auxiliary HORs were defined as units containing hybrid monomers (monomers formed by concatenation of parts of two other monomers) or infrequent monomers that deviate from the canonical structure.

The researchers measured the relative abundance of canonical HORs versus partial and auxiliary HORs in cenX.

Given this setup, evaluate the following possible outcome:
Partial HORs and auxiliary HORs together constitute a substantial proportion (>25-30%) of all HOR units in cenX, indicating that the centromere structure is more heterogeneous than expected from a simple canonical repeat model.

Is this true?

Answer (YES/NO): NO